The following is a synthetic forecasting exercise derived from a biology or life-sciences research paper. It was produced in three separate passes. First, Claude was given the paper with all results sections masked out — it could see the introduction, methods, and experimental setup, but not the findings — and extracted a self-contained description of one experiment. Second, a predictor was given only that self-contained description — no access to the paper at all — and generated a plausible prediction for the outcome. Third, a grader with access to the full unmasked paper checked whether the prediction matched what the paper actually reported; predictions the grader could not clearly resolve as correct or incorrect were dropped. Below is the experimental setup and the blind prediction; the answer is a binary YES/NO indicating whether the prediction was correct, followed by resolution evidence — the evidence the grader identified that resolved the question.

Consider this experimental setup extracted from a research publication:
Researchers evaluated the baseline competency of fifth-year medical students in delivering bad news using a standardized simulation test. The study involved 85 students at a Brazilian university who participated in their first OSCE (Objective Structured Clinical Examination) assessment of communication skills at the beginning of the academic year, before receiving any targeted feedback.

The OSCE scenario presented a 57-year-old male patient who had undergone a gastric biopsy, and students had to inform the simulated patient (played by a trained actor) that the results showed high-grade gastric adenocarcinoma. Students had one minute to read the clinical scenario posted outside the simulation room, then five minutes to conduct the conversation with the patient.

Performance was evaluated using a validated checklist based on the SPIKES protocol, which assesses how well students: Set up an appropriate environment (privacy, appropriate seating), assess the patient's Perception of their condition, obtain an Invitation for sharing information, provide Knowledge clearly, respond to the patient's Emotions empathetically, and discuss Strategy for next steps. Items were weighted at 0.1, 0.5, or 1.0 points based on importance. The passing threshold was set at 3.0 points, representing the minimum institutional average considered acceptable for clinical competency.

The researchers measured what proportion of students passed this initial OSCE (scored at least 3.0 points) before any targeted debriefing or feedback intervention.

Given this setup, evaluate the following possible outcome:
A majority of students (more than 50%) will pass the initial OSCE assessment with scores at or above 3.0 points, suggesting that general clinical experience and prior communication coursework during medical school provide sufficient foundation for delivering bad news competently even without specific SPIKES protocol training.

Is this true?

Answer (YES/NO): YES